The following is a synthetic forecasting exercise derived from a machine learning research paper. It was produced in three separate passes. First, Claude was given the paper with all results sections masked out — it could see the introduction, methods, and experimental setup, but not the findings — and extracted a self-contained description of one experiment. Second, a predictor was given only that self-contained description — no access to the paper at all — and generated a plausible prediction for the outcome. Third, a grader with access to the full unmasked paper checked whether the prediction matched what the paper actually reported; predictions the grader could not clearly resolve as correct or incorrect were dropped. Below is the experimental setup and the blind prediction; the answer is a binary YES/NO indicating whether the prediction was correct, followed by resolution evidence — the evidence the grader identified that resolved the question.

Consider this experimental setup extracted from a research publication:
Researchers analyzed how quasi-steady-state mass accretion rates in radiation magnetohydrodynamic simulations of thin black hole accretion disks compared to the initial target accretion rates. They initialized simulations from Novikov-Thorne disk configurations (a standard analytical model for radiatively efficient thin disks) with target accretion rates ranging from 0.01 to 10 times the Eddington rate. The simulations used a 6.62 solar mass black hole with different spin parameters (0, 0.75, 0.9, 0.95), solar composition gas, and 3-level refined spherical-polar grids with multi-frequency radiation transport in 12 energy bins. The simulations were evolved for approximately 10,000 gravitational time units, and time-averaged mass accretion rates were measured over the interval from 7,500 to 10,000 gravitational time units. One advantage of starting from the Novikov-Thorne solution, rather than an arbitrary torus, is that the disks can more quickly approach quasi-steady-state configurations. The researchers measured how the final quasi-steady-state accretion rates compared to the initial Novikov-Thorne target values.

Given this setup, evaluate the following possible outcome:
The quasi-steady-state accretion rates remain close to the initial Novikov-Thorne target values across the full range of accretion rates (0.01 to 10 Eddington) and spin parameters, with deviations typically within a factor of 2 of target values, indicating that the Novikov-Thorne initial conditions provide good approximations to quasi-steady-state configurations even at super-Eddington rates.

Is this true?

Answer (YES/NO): NO